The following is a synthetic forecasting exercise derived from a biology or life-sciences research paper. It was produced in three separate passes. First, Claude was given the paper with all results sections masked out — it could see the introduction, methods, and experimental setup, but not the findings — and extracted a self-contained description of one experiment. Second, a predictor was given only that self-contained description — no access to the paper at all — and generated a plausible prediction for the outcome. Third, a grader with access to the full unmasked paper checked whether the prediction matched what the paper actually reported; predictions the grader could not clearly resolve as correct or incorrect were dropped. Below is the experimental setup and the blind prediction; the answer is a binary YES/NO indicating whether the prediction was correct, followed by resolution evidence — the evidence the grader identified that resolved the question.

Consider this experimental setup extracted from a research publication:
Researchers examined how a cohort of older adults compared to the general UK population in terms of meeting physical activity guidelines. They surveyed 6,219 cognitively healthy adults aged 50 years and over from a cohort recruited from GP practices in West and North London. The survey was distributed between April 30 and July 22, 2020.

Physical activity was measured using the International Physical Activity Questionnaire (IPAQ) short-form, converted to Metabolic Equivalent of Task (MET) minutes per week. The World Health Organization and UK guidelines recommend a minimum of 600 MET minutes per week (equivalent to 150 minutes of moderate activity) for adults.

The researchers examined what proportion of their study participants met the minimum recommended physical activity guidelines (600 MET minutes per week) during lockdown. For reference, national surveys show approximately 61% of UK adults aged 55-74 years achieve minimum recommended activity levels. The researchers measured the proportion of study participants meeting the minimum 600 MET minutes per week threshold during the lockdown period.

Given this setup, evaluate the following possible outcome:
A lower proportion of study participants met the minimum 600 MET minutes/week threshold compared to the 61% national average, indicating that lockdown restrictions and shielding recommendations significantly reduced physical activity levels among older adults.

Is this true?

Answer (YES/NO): NO